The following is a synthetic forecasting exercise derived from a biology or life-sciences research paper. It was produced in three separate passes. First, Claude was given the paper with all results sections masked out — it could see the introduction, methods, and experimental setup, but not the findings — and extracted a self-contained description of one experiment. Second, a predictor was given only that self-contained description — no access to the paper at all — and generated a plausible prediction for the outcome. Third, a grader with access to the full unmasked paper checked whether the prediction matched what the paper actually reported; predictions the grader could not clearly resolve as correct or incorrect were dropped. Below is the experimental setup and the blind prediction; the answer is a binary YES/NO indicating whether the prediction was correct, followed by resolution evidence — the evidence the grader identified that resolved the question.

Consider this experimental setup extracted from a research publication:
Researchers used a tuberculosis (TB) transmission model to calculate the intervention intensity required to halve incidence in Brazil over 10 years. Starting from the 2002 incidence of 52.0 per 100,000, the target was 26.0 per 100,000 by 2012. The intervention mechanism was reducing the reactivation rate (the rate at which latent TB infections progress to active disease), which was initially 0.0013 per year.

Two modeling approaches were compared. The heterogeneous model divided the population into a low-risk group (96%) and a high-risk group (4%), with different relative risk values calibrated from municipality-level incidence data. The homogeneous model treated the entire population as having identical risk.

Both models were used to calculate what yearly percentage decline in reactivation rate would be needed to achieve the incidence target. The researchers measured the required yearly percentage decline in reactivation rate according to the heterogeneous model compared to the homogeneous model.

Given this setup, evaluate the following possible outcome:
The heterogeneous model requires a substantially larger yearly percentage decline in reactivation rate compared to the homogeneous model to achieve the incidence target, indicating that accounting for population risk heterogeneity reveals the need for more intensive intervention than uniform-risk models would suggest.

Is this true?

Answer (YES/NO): YES